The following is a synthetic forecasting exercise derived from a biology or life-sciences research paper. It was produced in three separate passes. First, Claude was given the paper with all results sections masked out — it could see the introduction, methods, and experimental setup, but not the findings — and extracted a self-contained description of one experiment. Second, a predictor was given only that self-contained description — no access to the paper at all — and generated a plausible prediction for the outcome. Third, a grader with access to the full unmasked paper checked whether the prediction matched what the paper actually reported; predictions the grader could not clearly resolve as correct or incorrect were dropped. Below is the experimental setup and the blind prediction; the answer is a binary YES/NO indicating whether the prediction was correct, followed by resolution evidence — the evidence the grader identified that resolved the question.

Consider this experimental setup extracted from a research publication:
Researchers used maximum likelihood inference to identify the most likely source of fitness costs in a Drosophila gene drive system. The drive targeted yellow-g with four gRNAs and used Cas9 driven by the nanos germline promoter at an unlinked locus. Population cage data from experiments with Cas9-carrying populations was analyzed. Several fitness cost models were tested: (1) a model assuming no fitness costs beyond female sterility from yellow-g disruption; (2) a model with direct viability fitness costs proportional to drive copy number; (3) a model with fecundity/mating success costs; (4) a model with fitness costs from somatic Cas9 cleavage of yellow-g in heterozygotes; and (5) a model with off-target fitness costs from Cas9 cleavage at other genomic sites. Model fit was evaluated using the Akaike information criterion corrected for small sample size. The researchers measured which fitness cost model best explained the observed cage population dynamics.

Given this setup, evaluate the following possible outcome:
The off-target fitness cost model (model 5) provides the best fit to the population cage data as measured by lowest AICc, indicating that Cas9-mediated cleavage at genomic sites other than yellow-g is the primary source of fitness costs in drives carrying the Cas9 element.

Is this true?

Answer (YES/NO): NO